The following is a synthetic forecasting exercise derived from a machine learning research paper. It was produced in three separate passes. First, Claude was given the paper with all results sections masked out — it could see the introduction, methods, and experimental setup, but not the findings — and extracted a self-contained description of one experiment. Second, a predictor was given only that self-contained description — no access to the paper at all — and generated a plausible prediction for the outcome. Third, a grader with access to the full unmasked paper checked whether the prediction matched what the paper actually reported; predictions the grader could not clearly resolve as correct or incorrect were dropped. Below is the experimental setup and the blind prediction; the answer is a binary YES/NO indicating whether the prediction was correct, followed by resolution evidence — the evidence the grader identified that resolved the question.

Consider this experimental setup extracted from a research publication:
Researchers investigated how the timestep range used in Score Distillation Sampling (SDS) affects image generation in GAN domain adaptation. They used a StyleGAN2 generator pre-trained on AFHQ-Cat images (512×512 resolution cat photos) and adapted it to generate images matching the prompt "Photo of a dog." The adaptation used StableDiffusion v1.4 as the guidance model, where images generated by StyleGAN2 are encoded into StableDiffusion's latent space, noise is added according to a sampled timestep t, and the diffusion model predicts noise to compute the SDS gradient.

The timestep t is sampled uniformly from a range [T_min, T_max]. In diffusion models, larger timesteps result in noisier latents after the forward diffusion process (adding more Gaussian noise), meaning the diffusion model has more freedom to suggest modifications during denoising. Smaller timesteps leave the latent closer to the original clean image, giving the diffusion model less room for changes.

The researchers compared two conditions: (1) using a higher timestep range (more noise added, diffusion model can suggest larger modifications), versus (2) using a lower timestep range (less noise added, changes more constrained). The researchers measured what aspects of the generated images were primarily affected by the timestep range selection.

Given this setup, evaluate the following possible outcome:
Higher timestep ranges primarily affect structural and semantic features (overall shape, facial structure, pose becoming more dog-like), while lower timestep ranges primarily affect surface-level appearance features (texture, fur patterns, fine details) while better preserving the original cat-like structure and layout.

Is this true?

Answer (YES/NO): YES